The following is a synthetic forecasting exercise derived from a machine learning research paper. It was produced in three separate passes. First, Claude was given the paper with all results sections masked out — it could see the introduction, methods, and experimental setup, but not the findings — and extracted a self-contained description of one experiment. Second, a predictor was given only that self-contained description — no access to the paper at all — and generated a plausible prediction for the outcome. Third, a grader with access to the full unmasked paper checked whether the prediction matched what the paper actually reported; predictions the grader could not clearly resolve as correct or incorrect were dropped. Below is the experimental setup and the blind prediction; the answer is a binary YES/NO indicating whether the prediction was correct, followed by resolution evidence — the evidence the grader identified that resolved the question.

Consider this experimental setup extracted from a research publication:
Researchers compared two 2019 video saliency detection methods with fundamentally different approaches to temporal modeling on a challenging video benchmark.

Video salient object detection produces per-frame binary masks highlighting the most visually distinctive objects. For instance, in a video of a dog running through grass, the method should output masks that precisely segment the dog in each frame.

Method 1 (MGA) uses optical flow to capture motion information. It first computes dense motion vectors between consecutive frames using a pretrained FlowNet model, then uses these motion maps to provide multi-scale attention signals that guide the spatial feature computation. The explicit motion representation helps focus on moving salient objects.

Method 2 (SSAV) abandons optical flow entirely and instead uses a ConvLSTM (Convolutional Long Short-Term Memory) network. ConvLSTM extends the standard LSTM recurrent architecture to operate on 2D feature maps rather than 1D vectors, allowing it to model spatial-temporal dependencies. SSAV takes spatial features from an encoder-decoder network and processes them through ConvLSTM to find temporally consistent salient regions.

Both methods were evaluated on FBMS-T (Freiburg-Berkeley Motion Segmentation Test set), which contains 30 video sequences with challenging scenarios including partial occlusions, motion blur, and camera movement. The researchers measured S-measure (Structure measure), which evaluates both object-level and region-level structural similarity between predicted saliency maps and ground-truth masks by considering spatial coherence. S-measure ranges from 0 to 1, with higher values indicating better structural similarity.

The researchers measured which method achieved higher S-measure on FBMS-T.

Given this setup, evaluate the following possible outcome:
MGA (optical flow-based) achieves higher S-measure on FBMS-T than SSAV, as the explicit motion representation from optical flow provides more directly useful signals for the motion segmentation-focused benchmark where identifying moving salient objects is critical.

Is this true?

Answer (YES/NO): YES